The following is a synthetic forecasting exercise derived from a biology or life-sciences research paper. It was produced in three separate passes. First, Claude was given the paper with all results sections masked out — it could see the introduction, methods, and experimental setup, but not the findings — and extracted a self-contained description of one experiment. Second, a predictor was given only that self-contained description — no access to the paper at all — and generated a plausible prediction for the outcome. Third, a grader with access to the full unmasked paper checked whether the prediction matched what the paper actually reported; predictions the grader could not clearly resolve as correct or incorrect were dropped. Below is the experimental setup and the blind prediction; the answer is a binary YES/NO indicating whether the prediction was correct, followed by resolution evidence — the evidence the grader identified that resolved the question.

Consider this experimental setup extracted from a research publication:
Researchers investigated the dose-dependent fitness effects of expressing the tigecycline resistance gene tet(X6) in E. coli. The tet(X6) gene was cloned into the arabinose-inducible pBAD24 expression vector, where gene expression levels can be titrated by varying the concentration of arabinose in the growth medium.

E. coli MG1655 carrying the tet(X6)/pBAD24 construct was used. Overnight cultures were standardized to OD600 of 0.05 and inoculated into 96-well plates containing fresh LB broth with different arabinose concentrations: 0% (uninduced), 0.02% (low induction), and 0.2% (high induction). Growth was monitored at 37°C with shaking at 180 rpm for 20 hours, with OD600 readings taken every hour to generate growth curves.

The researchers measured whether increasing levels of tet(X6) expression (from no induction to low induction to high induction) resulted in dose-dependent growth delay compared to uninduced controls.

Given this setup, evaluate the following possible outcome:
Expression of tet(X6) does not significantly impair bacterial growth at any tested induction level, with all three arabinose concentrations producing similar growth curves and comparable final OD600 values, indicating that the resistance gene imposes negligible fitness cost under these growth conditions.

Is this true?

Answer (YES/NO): YES